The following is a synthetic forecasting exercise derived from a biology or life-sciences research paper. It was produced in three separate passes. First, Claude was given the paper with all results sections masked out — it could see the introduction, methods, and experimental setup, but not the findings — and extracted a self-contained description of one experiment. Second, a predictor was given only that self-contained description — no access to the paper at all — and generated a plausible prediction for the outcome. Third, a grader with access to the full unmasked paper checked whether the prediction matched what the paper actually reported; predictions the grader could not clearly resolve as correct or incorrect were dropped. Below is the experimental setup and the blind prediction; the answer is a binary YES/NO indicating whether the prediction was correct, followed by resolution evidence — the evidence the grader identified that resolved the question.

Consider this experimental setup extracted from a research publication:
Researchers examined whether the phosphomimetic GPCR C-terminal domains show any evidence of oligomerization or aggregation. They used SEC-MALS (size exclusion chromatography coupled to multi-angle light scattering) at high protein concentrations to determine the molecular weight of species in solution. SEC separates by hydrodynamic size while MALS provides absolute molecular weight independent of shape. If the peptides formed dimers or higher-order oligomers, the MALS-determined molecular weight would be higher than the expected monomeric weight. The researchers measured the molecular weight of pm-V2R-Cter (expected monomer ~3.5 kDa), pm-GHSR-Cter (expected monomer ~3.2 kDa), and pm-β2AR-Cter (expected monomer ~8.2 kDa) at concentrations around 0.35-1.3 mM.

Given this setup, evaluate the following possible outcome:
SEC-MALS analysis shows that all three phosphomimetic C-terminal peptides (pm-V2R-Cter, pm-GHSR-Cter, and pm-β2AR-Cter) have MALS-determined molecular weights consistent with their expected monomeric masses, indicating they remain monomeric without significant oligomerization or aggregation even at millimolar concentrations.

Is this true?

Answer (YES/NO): YES